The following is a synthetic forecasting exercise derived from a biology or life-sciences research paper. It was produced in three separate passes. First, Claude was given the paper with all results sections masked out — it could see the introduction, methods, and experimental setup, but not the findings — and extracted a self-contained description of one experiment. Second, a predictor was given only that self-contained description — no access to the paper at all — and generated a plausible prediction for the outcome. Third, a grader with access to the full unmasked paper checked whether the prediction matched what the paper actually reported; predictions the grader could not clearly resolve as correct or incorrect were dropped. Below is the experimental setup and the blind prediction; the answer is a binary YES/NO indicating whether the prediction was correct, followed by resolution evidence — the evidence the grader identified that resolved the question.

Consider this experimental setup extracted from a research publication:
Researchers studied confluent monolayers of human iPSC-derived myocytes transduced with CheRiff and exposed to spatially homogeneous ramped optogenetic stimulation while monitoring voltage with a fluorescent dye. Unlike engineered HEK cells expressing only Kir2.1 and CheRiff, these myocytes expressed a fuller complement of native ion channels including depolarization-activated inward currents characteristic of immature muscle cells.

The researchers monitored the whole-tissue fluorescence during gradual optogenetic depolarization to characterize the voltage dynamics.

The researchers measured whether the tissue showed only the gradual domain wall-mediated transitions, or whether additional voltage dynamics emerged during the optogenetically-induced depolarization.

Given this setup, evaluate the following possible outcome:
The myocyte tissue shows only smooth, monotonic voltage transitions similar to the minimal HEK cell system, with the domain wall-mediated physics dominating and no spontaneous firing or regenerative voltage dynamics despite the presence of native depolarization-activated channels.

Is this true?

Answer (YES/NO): NO